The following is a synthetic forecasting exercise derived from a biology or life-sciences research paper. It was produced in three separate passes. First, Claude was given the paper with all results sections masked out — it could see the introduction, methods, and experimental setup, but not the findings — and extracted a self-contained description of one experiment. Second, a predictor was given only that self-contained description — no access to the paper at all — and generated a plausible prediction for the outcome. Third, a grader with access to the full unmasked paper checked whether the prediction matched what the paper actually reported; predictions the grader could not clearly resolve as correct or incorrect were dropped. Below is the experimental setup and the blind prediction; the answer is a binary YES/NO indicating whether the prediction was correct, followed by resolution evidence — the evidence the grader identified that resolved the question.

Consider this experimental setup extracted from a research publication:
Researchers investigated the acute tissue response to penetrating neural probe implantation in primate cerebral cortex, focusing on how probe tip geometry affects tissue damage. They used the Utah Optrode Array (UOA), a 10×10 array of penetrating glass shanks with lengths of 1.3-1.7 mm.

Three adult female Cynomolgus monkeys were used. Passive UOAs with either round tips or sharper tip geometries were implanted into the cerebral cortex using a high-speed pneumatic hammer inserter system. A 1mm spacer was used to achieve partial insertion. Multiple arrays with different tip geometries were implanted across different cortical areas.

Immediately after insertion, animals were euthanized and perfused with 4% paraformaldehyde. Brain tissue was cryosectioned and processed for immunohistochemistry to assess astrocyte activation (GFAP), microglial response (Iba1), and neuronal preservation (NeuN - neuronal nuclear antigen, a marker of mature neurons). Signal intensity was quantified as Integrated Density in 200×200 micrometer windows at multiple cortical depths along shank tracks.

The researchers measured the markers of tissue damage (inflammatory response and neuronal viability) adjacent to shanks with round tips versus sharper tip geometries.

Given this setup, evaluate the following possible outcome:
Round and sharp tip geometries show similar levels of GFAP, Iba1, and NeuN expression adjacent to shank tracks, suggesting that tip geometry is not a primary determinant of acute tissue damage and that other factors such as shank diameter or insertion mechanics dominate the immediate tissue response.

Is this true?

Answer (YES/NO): NO